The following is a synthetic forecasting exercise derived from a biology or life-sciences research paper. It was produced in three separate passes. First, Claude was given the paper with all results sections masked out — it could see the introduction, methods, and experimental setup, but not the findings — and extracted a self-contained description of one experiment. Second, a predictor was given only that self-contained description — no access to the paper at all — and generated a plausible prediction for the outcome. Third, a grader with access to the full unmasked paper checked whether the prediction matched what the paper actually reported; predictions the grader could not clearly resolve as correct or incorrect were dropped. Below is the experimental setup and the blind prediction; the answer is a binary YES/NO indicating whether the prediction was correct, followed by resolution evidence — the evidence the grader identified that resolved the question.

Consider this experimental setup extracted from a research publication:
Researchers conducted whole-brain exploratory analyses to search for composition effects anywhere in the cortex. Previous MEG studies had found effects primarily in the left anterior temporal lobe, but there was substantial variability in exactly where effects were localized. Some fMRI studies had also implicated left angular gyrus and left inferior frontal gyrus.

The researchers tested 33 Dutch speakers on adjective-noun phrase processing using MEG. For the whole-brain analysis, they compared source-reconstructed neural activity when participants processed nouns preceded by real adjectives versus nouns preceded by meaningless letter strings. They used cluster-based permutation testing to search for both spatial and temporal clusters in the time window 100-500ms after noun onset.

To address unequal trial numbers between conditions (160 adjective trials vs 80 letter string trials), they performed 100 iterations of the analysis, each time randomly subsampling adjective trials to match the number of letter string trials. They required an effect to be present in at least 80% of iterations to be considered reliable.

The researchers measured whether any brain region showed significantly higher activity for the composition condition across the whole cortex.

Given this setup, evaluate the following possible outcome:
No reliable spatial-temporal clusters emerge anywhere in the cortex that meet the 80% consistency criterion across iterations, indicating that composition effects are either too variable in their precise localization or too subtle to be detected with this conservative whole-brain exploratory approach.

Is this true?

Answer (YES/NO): YES